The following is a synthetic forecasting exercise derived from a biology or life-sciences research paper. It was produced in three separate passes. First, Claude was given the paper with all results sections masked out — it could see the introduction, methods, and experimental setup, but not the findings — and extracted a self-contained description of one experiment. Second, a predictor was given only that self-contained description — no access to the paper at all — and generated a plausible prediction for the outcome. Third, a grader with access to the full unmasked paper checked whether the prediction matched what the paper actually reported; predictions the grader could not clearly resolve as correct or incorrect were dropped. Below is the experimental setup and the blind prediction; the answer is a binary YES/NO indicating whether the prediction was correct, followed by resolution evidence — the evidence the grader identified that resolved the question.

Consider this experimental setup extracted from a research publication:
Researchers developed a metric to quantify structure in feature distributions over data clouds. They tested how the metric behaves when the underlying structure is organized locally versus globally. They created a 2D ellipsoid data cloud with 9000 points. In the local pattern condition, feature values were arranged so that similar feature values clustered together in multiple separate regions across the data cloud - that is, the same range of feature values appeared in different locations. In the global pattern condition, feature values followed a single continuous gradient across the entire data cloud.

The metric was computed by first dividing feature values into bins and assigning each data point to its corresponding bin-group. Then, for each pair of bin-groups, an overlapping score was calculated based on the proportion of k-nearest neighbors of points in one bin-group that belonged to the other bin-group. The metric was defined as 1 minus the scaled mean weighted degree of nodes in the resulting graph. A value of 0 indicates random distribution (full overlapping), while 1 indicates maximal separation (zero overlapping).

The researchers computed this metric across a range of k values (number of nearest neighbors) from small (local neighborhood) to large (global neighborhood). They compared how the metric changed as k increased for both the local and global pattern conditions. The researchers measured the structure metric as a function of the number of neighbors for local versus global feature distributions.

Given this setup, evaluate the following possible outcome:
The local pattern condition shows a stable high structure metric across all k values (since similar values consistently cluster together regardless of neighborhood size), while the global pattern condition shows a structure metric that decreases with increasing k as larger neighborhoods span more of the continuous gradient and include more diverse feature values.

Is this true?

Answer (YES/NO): NO